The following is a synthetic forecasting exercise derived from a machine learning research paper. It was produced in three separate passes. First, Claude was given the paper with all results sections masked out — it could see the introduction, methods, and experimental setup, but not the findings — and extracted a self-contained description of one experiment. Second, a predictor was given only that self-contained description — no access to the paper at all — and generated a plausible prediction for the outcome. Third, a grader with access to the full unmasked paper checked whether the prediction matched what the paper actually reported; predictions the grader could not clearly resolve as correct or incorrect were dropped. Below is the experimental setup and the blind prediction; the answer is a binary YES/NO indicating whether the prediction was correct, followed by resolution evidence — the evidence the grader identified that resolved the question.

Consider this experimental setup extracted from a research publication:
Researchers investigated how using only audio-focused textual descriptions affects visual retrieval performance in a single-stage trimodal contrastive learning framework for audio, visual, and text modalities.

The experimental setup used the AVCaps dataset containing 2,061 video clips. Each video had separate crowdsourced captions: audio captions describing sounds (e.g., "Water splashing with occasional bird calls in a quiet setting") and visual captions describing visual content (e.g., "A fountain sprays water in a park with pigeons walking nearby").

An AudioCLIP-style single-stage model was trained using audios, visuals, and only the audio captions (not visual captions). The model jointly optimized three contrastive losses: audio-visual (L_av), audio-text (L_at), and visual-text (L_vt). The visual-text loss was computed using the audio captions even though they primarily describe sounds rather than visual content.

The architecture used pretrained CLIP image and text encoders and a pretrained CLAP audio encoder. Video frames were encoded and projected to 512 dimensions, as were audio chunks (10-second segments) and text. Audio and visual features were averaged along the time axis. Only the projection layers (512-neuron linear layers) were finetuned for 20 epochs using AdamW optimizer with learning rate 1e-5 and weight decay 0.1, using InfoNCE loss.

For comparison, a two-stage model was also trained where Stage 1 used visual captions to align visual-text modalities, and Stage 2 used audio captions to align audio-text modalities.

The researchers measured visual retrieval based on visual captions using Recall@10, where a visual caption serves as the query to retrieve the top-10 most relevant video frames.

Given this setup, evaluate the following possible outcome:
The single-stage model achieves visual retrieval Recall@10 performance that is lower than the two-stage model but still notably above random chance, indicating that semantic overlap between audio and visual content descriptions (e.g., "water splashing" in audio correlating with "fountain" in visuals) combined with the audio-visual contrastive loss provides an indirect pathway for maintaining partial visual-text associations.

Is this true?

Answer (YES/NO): NO